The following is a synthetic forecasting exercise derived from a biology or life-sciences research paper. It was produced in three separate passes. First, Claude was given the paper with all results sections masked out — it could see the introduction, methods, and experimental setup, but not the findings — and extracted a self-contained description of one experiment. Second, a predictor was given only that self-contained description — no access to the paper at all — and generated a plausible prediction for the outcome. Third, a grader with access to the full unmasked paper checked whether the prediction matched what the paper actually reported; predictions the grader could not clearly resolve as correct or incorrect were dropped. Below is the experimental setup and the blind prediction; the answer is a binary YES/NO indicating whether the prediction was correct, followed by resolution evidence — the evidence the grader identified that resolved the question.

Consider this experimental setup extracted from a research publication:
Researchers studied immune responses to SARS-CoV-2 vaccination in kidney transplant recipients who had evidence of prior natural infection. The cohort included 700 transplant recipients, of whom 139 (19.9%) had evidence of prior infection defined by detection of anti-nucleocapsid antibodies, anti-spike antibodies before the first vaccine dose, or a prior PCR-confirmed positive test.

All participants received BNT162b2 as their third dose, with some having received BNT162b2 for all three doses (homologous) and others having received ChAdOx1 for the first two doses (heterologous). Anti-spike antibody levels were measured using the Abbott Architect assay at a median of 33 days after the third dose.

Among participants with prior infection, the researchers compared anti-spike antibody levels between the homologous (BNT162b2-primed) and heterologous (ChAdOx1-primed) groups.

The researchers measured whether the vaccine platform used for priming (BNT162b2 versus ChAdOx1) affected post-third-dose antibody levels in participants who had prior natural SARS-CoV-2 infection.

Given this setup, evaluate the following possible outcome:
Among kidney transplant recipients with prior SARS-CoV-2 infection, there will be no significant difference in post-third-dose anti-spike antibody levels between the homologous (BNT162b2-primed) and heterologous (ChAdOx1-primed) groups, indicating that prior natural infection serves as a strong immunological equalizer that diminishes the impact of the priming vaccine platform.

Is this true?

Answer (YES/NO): YES